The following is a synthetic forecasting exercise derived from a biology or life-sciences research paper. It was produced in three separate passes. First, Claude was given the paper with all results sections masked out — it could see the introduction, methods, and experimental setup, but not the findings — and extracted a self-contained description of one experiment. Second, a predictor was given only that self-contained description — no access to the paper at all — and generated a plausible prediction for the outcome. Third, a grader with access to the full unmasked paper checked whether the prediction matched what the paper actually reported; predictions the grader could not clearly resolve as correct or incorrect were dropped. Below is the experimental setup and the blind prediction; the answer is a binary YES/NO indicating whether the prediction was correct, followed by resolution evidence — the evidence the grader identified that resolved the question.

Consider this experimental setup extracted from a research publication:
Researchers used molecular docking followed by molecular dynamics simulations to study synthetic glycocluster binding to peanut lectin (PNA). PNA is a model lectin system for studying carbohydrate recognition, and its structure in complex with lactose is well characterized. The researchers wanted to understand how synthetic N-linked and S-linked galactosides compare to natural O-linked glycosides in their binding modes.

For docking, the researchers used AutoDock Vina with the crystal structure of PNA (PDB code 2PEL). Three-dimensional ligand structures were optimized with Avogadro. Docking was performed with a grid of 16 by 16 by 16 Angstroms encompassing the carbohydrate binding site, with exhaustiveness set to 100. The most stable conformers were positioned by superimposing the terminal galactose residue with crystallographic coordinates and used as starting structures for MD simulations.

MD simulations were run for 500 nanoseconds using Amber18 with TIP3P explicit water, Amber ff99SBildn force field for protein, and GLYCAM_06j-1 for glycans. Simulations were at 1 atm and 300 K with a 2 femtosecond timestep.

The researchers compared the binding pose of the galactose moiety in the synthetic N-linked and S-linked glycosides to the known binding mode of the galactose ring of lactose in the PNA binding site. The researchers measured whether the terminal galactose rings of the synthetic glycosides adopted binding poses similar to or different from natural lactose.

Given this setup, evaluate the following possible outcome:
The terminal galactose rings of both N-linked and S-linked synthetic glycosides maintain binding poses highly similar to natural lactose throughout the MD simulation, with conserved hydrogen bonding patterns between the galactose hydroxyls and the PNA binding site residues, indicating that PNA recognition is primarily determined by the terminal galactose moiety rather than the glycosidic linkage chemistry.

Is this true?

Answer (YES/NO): YES